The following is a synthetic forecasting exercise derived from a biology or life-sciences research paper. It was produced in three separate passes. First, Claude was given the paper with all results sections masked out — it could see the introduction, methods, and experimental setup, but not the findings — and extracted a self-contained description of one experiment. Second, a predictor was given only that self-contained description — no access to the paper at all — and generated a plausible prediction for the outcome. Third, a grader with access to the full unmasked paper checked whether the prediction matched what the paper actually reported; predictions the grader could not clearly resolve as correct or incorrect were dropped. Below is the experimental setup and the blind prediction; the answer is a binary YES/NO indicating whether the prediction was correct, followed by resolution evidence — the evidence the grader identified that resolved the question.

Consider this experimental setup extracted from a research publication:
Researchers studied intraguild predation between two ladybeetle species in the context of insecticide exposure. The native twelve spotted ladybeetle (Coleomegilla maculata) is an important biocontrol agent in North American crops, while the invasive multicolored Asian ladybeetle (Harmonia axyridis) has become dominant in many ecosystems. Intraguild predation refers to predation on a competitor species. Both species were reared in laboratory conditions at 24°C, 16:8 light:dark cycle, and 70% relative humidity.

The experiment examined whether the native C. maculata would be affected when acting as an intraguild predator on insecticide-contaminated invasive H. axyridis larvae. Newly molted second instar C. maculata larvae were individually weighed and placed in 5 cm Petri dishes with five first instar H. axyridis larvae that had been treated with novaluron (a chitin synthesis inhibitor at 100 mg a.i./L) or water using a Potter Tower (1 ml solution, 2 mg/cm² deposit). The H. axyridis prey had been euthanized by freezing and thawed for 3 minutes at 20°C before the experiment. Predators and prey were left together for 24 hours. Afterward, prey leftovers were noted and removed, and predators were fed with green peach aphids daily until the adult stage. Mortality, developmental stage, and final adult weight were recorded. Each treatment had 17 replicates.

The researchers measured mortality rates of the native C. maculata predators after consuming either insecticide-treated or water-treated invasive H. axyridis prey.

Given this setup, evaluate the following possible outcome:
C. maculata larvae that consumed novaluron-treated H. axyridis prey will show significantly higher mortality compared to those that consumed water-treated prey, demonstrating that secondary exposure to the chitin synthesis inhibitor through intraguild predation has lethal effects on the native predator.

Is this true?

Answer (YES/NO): NO